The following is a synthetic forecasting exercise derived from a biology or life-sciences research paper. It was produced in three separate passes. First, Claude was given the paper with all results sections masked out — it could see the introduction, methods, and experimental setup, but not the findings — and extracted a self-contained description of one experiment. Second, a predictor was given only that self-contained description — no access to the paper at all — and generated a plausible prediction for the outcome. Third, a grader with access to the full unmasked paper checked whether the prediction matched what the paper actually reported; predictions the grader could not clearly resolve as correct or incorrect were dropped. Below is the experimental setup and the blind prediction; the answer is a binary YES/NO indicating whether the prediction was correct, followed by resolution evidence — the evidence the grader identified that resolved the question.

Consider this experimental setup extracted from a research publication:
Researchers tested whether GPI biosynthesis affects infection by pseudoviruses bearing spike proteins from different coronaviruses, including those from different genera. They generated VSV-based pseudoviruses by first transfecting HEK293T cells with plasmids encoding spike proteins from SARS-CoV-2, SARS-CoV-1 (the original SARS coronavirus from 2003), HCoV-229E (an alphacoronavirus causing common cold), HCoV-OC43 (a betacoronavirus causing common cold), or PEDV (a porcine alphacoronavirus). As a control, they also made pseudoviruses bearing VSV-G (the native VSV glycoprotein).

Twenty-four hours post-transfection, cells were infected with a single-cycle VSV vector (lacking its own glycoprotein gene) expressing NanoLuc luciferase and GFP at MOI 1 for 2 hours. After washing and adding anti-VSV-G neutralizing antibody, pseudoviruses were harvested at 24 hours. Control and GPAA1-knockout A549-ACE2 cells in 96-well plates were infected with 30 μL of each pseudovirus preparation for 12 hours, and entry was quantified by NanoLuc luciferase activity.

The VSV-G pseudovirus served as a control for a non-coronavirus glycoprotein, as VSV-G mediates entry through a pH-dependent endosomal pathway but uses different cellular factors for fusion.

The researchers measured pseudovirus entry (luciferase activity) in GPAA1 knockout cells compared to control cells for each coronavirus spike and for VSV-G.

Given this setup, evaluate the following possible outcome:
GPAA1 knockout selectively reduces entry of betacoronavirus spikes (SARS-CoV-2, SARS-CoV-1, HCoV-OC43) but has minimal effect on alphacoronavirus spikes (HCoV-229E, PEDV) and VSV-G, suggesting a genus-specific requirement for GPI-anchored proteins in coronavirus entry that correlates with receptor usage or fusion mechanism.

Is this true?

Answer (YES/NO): NO